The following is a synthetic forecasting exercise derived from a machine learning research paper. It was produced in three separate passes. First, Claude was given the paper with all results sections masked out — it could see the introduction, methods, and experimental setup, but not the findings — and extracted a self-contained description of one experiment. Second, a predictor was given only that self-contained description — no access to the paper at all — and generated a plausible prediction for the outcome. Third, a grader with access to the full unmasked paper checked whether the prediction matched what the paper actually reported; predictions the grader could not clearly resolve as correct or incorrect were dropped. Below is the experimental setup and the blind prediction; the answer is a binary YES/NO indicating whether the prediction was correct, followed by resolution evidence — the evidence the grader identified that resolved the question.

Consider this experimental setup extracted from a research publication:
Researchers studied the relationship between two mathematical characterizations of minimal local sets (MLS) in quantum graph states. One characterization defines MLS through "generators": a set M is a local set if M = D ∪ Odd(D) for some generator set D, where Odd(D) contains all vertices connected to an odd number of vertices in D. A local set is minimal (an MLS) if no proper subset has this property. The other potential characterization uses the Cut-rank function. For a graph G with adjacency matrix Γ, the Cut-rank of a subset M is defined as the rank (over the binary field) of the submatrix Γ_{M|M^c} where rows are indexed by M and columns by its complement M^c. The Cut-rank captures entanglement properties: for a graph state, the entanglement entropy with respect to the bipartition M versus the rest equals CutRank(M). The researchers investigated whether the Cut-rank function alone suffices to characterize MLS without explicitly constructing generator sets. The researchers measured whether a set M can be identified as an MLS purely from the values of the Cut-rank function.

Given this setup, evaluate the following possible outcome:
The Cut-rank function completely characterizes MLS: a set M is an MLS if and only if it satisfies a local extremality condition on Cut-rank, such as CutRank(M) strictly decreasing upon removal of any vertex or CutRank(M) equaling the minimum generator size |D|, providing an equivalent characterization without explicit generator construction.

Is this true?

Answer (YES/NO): YES